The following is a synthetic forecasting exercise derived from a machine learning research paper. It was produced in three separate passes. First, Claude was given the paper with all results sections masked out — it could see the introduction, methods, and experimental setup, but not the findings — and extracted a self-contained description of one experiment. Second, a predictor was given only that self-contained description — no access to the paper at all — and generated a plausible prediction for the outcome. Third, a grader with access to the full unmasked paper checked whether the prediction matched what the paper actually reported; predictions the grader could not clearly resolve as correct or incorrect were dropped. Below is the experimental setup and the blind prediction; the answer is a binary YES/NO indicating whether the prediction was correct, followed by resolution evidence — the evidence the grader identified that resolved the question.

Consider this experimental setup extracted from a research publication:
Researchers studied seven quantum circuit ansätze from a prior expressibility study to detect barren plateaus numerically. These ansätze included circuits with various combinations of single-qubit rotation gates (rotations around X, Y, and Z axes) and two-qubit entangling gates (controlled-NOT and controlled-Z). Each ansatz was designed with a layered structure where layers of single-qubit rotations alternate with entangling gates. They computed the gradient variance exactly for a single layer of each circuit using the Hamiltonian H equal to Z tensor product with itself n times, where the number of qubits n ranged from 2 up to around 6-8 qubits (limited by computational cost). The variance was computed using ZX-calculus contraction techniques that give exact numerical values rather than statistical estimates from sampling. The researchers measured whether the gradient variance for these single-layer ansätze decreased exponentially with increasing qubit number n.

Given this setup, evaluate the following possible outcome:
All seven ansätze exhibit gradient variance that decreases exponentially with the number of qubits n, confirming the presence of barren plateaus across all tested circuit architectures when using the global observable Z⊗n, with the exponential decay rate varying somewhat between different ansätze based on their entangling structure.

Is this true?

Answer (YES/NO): YES